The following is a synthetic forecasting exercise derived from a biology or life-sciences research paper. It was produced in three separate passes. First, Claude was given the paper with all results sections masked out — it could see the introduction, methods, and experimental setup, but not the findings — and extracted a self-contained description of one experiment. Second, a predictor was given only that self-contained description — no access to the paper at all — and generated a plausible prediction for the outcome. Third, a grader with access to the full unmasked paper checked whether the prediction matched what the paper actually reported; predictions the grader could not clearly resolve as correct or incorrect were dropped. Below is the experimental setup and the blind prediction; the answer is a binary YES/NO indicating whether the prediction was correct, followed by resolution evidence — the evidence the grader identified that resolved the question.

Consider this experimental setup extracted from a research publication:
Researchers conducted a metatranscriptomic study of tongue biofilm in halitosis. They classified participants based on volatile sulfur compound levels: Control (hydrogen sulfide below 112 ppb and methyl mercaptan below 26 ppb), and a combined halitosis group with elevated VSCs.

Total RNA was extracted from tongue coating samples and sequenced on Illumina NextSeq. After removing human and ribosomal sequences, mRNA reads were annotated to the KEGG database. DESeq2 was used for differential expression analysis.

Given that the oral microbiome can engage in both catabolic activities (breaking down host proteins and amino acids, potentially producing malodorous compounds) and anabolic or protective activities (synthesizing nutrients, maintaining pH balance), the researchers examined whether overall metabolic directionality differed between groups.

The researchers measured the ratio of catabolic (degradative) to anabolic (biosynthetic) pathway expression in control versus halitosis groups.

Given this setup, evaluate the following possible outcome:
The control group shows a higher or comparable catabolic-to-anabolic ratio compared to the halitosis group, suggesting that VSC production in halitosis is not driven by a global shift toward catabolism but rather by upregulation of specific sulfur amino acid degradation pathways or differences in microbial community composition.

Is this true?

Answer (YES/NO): NO